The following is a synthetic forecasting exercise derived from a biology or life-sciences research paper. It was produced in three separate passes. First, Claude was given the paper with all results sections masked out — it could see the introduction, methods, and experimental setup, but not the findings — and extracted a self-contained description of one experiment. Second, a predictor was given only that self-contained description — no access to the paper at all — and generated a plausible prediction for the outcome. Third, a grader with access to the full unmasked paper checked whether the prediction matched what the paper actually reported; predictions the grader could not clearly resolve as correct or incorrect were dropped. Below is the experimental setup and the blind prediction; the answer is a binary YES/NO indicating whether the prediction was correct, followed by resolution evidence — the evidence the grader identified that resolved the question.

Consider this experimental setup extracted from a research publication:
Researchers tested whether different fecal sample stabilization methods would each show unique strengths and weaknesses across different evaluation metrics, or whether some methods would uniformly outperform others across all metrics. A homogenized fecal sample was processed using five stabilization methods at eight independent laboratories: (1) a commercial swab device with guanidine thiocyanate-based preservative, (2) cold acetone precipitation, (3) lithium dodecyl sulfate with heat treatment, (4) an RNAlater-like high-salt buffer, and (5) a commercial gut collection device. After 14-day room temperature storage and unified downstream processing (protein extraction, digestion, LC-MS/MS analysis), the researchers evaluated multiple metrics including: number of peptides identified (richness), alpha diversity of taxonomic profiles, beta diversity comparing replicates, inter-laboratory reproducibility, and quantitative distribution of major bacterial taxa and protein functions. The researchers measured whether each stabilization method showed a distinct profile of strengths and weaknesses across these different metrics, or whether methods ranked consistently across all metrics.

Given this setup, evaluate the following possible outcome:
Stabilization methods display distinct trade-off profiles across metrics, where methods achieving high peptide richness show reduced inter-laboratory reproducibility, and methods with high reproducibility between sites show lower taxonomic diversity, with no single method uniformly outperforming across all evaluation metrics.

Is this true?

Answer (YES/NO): NO